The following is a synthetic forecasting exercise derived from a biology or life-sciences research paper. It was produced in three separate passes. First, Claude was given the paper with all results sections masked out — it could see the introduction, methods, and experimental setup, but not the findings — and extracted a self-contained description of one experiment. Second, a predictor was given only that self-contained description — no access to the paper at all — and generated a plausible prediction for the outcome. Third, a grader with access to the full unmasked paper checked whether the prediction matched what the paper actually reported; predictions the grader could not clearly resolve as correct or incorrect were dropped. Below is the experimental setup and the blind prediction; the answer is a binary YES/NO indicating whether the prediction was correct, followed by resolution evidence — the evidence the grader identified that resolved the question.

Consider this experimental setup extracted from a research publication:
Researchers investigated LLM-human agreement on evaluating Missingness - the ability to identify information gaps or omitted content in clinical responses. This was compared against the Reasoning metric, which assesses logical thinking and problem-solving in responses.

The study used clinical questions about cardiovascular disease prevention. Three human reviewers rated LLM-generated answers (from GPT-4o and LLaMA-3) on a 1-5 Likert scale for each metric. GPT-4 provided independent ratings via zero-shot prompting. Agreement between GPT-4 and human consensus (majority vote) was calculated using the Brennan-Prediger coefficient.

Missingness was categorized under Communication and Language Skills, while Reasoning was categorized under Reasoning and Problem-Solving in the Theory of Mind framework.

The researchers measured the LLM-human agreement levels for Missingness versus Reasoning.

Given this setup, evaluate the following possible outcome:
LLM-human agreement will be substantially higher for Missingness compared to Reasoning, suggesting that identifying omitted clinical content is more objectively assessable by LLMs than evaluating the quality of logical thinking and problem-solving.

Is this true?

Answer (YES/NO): NO